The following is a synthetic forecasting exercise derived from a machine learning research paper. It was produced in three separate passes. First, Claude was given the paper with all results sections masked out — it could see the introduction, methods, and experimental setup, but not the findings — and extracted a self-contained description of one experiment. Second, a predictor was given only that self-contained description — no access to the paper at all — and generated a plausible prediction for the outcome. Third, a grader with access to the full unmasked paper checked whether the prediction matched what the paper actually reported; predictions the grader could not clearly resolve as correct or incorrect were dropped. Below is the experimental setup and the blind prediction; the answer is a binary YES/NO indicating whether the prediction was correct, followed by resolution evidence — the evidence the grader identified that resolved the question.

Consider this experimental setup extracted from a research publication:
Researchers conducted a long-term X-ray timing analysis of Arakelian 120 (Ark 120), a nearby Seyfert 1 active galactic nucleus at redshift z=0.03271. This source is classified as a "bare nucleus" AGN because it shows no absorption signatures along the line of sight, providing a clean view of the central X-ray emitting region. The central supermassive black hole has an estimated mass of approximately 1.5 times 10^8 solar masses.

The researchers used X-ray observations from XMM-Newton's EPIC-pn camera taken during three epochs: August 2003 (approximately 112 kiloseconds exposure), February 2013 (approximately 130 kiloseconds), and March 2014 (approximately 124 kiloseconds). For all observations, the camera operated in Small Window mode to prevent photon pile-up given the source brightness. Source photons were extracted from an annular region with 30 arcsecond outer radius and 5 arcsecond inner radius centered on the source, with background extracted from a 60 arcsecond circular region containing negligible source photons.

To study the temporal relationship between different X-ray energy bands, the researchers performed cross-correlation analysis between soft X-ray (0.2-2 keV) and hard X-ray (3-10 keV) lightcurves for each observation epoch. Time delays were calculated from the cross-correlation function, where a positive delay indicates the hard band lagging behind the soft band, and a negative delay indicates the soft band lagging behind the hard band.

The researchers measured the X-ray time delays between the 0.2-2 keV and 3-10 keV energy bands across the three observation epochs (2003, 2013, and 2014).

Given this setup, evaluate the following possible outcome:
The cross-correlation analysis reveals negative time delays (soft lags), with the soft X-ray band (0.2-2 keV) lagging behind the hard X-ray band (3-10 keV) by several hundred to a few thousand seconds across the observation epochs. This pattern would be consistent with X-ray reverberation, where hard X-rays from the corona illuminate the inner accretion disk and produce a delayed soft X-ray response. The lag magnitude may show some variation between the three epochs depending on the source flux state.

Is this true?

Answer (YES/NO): NO